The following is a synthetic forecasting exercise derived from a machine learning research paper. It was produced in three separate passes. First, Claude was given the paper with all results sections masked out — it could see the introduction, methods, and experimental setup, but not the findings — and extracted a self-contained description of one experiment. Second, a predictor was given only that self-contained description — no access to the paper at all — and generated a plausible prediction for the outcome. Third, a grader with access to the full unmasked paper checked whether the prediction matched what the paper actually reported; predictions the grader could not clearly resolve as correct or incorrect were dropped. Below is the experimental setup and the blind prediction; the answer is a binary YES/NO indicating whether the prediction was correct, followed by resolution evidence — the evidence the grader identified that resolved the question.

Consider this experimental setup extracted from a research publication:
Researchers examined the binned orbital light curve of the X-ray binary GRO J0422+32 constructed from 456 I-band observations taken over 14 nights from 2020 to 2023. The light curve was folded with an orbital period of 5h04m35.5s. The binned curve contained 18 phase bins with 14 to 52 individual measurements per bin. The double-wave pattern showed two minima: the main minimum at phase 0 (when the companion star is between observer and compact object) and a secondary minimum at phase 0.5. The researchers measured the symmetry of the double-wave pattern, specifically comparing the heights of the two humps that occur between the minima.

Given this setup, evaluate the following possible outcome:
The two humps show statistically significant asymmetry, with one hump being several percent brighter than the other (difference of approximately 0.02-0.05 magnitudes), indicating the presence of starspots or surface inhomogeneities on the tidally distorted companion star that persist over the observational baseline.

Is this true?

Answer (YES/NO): NO